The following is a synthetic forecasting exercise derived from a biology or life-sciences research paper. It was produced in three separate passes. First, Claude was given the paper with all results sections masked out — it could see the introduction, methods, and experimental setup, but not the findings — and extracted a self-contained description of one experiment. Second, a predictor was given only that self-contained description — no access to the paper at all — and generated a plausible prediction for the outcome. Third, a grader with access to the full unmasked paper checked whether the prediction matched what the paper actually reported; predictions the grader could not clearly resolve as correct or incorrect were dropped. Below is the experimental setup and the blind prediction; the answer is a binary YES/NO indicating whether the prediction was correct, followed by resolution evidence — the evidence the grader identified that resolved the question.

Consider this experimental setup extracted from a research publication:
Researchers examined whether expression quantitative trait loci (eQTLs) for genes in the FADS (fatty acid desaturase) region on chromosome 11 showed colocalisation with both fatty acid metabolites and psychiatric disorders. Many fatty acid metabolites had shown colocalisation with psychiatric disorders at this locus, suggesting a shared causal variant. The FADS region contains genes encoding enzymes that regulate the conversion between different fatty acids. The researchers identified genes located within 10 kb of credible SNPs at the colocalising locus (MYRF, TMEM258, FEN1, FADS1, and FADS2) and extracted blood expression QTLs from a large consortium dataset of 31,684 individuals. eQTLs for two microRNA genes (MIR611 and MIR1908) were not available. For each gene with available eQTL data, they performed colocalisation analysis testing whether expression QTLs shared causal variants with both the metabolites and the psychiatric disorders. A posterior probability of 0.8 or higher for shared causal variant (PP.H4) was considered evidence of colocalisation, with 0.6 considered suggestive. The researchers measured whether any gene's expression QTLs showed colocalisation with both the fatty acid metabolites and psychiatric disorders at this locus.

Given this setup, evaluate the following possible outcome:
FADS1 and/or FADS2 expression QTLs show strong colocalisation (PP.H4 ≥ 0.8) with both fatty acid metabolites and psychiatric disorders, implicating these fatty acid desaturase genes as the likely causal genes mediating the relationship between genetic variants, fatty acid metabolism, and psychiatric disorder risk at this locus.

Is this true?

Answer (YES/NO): NO